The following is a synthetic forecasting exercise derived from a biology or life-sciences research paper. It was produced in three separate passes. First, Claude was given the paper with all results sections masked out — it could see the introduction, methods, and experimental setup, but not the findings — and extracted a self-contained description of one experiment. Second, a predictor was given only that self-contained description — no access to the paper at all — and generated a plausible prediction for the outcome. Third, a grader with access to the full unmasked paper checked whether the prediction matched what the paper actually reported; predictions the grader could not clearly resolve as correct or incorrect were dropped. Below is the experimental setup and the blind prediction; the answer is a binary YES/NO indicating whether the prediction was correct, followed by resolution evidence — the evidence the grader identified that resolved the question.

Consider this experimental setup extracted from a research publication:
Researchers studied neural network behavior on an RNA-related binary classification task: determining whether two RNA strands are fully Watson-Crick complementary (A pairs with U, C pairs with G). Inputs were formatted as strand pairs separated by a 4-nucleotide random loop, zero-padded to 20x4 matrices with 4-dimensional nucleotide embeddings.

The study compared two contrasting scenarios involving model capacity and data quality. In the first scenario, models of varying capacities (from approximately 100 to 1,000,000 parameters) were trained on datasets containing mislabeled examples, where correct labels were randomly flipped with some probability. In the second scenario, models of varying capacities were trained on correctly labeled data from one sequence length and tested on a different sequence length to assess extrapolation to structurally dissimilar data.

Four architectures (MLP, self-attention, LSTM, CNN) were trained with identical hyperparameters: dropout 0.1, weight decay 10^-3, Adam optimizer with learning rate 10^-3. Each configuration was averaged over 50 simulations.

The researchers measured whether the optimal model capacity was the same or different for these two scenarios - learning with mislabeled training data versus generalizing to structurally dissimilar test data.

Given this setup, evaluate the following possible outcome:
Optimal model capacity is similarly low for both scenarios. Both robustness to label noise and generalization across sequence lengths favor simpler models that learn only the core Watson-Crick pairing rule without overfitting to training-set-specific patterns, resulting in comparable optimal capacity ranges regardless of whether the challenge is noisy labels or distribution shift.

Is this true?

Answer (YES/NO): NO